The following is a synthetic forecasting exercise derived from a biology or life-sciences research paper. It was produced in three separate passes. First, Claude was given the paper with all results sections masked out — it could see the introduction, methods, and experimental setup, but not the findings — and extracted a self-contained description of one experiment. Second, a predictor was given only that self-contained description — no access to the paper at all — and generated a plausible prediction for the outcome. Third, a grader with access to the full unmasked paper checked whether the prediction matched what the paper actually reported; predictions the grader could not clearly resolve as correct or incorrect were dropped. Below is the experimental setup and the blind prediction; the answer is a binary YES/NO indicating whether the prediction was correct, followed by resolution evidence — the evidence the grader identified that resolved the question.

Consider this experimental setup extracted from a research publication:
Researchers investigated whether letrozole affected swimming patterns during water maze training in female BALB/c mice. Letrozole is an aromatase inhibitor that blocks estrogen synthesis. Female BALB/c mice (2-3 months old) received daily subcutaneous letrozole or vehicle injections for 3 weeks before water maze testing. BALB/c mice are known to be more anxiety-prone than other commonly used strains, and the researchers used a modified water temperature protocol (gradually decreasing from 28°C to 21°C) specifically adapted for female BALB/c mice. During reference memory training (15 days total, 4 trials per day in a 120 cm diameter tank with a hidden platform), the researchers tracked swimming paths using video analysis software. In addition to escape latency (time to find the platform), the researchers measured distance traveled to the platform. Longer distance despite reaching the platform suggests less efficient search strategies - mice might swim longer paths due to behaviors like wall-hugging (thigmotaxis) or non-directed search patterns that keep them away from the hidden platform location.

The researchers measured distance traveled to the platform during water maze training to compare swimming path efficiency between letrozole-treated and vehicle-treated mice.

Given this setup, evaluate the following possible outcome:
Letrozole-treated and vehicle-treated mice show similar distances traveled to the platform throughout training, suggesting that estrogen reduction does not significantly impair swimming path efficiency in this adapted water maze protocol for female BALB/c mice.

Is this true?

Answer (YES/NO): NO